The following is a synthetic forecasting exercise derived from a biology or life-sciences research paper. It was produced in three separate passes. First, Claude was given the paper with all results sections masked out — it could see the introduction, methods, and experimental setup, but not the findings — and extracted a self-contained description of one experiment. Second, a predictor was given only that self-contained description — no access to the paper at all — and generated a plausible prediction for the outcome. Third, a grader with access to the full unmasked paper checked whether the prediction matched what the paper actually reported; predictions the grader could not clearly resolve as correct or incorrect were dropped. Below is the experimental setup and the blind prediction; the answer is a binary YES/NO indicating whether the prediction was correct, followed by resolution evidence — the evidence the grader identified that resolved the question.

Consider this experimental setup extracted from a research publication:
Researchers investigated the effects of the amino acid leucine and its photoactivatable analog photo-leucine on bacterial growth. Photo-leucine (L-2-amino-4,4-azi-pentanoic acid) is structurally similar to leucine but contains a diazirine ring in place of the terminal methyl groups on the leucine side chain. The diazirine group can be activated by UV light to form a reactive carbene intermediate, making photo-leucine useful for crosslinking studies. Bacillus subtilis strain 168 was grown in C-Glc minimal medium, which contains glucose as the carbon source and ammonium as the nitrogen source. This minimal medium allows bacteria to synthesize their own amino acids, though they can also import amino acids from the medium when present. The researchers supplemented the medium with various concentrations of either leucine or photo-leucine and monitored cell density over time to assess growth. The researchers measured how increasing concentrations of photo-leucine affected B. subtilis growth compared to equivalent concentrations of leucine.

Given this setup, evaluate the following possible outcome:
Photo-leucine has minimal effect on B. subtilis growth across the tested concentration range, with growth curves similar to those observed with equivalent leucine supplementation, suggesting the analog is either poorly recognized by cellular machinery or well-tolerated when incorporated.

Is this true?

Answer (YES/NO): NO